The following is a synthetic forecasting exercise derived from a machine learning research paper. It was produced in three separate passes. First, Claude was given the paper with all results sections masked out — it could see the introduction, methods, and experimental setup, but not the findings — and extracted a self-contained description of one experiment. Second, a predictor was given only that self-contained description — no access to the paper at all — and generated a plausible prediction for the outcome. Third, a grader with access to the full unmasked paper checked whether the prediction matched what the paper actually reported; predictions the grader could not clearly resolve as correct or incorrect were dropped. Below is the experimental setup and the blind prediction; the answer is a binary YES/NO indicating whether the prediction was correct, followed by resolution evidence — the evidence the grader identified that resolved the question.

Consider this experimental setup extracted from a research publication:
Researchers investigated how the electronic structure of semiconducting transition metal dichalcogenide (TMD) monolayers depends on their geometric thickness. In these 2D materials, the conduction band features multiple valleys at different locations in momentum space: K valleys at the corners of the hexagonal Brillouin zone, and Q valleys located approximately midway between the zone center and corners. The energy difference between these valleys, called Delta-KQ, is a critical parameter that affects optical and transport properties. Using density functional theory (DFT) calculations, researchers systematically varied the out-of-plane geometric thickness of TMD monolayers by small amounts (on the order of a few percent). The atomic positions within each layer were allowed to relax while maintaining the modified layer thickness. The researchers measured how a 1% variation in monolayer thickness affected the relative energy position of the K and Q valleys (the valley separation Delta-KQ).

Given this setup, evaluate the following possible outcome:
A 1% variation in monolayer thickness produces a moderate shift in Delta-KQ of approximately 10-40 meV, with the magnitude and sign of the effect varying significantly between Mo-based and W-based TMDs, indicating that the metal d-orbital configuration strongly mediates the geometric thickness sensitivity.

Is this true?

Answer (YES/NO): NO